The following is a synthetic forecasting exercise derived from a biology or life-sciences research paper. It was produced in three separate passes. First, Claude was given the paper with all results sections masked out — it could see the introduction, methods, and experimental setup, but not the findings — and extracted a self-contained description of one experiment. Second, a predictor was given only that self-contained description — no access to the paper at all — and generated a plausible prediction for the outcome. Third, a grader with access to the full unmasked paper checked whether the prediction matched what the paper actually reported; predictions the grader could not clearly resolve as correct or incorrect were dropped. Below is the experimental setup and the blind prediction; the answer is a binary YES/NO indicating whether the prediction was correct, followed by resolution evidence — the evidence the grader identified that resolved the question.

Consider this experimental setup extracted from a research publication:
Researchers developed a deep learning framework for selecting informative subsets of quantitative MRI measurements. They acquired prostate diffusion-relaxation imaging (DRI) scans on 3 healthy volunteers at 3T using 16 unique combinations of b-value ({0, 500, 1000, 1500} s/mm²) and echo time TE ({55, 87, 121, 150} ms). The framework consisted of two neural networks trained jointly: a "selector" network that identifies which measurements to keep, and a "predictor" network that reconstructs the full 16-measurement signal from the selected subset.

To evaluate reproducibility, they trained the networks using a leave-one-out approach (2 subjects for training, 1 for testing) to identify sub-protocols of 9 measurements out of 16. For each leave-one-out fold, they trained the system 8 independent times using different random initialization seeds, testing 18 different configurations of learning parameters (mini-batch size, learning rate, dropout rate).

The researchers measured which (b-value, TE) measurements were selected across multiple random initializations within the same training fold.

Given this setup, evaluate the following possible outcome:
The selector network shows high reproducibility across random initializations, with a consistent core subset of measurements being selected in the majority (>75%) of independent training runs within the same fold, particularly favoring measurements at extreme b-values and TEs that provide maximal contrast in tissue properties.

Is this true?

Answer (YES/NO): NO